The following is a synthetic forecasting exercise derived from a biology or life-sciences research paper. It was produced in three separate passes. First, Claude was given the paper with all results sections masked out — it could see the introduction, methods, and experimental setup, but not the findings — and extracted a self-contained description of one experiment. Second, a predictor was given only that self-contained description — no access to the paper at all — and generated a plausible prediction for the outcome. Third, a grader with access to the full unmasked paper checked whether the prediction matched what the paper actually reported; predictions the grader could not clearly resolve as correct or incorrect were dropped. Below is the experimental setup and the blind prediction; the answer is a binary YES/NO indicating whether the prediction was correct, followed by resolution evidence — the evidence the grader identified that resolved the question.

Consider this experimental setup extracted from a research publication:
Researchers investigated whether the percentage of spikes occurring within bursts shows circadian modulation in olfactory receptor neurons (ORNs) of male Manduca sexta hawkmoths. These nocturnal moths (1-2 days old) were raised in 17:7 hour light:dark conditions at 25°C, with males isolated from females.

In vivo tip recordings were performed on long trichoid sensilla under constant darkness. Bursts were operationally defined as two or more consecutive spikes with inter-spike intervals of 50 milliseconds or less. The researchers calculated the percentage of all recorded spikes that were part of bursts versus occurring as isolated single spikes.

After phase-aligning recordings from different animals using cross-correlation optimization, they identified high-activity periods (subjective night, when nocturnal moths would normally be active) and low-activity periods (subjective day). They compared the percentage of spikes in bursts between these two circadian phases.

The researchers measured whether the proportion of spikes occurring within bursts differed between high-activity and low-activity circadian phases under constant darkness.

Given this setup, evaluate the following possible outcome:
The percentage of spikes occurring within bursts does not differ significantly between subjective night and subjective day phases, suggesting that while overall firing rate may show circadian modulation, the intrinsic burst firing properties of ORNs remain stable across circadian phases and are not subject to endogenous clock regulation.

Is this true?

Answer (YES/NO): YES